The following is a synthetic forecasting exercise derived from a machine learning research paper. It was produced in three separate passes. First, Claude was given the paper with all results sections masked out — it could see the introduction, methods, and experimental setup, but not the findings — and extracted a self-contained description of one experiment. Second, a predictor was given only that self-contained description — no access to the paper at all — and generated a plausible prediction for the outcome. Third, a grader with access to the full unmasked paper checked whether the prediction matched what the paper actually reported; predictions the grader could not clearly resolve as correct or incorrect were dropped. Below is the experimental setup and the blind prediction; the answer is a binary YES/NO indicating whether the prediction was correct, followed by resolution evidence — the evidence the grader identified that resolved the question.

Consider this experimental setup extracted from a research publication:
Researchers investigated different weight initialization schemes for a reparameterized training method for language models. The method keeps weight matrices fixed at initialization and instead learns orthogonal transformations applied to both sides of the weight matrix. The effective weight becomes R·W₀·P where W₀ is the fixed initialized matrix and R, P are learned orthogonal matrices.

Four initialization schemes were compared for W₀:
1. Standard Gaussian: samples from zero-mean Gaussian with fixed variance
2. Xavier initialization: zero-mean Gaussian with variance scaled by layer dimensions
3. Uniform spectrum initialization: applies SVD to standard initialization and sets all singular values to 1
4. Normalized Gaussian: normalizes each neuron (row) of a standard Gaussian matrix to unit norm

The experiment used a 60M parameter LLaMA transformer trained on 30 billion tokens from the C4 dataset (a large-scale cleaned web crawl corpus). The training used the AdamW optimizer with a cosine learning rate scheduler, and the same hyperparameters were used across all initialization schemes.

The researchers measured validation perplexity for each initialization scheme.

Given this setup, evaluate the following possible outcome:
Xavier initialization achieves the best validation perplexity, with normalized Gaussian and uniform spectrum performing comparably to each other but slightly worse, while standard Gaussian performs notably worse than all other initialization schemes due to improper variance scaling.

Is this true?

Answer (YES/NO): NO